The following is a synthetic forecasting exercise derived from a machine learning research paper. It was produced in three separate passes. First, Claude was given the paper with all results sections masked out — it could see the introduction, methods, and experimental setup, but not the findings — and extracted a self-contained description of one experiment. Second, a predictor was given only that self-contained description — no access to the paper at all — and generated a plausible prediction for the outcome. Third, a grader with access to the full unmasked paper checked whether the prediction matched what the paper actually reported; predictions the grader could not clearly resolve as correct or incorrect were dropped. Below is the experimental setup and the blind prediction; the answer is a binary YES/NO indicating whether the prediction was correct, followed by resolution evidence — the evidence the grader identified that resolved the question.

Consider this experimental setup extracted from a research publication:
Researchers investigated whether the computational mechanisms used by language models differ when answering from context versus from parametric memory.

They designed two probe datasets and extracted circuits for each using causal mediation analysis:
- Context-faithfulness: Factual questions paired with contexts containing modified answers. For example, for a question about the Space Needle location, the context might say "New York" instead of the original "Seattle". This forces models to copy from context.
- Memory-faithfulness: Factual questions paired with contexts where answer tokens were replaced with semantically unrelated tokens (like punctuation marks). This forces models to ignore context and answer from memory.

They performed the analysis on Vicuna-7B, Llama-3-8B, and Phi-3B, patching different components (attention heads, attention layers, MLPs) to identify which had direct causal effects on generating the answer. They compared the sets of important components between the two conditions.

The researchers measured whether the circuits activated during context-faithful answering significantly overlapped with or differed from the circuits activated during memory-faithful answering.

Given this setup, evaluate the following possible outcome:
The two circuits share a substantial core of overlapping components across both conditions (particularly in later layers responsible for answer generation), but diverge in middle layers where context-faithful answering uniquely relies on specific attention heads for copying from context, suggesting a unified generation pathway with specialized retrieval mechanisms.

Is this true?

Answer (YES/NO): NO